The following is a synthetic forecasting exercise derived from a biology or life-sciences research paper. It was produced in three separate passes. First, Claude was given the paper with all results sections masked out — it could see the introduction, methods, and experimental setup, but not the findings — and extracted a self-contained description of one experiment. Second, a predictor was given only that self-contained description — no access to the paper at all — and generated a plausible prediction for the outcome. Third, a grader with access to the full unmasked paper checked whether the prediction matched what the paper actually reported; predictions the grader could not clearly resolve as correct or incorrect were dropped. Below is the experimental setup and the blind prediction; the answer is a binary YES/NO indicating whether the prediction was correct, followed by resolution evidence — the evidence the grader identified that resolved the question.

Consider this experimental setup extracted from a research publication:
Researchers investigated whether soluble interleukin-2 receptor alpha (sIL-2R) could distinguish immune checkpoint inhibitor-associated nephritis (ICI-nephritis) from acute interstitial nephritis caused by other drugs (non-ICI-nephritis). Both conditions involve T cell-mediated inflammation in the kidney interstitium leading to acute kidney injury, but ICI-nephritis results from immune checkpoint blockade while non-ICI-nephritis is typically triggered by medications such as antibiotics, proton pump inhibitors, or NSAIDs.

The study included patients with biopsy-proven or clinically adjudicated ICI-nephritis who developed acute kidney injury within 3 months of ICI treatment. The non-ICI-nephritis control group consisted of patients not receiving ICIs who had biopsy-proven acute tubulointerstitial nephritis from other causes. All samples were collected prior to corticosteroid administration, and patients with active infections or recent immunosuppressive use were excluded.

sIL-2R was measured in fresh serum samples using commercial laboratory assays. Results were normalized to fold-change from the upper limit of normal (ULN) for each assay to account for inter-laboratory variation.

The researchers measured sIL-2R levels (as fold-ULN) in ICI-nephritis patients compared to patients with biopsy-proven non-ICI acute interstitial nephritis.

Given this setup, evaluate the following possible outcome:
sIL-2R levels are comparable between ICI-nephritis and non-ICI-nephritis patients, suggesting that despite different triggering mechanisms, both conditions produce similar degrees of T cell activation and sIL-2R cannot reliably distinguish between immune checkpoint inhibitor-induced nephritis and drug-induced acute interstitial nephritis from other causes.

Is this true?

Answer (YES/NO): YES